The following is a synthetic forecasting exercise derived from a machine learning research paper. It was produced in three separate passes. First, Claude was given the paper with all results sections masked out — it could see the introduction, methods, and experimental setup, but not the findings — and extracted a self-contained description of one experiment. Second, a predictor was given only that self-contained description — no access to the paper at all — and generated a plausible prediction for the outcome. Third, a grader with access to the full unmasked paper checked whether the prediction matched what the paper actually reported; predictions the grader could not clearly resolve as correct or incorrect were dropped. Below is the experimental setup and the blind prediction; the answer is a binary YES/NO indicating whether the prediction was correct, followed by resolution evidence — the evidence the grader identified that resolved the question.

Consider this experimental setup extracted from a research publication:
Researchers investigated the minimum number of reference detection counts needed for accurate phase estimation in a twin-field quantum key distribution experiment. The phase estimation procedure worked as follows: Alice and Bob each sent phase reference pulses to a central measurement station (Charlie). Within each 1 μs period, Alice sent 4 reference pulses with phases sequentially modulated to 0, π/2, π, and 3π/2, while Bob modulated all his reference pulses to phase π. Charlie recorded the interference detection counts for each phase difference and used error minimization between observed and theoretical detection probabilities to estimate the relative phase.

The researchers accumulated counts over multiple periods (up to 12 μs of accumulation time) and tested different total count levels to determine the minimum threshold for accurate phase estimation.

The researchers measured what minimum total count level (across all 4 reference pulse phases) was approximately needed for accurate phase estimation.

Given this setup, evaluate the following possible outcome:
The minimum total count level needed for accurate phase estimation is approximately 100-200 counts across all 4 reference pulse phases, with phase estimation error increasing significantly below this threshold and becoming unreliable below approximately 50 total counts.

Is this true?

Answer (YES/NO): NO